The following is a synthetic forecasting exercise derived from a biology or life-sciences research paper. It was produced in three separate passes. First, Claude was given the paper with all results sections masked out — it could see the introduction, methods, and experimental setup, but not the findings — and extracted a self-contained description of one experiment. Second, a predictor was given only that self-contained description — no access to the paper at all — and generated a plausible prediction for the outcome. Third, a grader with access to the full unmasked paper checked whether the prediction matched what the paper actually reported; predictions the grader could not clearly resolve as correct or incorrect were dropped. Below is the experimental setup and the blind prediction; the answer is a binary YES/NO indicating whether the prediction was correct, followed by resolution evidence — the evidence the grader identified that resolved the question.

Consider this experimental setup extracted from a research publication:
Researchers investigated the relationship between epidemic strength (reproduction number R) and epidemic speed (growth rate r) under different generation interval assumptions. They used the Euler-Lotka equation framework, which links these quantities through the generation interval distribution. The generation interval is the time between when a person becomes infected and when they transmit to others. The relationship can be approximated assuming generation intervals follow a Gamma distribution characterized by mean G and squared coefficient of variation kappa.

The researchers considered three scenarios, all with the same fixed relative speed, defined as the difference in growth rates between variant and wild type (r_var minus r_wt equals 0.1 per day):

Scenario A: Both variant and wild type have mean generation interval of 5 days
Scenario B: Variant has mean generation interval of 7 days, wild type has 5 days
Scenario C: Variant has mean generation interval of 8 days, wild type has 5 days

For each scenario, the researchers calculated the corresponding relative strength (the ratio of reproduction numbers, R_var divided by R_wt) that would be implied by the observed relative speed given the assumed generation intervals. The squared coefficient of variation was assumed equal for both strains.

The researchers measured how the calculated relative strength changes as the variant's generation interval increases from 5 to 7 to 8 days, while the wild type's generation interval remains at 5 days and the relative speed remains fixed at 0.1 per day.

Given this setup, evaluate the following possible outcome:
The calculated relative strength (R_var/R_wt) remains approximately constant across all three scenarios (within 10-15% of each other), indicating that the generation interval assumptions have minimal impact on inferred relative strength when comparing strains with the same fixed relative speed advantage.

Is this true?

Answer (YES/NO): NO